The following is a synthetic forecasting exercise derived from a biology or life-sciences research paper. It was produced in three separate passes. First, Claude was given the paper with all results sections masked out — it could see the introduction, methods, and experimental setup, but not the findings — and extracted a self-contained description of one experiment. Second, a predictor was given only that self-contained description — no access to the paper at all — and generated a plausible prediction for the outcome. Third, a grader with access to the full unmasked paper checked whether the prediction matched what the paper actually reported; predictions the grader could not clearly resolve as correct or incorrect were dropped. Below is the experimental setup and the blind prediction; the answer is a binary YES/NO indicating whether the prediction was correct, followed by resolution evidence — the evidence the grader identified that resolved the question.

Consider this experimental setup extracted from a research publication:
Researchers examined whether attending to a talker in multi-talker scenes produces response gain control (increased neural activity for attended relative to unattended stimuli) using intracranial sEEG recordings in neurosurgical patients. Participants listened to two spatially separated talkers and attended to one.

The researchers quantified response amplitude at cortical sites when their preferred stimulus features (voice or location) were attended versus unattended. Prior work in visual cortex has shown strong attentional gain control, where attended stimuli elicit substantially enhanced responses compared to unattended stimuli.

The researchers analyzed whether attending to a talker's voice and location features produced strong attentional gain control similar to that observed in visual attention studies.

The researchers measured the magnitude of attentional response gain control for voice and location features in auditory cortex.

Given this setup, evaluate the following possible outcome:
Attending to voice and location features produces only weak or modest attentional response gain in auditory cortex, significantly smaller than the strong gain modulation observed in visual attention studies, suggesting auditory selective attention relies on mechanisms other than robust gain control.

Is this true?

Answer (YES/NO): YES